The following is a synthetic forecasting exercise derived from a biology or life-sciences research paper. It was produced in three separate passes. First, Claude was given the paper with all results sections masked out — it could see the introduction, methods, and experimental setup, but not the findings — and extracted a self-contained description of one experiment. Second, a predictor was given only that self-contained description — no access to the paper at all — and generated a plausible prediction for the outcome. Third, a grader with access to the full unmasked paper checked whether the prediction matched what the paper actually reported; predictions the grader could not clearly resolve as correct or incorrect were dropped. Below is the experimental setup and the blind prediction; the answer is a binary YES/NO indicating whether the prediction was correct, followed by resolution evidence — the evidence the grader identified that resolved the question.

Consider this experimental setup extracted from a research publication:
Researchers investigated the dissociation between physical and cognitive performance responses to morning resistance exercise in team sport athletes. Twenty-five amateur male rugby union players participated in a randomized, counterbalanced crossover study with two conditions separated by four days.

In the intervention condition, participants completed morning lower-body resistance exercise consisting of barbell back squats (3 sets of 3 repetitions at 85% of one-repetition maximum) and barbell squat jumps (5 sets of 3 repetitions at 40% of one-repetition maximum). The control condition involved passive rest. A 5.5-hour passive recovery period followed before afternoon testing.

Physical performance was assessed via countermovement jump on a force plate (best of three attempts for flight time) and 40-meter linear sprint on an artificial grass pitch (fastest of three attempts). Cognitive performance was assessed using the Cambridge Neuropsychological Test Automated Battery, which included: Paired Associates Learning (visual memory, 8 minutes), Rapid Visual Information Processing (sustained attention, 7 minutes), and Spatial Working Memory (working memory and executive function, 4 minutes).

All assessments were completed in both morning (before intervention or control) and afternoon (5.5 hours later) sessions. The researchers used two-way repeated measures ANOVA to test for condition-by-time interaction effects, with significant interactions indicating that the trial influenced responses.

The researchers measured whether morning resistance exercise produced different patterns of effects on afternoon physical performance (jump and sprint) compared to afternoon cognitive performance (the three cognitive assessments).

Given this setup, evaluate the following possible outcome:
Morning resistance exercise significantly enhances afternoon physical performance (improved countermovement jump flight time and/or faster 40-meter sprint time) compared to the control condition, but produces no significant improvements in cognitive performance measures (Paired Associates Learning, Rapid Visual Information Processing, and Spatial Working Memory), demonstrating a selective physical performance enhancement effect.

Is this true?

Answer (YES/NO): YES